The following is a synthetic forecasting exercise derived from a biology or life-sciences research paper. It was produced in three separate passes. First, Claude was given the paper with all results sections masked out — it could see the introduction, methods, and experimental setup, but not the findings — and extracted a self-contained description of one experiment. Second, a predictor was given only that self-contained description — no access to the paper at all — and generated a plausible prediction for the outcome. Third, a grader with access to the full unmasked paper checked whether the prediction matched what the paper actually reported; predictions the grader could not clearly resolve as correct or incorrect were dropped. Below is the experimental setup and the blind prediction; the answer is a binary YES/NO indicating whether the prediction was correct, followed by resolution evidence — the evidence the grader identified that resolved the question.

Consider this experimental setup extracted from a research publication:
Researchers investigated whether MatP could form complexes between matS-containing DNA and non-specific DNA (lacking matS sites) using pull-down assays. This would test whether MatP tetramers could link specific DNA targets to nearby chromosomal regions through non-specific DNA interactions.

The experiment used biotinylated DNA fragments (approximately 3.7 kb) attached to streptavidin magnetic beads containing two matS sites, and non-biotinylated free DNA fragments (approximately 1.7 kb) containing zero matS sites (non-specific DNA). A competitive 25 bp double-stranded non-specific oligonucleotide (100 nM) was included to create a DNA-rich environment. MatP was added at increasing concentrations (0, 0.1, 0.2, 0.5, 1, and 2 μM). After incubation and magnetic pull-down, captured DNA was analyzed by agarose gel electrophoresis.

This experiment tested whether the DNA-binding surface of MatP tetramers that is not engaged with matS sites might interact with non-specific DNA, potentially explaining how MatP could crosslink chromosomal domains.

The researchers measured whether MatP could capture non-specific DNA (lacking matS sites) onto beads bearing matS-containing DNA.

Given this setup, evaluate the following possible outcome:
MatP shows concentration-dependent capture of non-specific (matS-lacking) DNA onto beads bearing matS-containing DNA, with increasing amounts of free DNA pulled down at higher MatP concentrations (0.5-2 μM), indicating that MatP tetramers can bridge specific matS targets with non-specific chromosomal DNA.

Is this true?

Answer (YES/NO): YES